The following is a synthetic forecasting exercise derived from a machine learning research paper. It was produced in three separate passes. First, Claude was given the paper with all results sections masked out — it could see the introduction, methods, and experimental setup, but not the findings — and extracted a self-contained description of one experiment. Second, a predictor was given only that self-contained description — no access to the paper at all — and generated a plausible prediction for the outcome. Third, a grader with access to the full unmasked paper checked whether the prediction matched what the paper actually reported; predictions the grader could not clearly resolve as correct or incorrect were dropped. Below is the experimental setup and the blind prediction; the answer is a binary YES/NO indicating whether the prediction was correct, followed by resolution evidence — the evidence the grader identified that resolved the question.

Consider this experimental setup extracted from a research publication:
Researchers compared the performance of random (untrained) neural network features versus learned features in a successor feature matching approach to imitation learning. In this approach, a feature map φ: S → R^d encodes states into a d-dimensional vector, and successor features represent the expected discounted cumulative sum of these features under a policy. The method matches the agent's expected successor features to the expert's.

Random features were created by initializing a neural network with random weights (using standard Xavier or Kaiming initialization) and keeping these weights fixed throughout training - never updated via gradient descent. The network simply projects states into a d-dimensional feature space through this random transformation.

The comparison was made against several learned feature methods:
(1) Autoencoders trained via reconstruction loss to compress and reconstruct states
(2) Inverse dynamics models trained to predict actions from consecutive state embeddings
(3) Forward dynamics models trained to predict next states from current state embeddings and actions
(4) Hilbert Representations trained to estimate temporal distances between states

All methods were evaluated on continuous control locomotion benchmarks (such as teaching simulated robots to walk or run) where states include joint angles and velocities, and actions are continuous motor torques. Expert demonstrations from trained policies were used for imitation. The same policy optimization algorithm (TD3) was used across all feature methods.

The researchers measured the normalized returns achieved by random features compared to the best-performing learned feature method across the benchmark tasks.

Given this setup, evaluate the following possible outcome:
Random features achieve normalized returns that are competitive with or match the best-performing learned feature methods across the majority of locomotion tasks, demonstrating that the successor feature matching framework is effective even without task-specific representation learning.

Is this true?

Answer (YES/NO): NO